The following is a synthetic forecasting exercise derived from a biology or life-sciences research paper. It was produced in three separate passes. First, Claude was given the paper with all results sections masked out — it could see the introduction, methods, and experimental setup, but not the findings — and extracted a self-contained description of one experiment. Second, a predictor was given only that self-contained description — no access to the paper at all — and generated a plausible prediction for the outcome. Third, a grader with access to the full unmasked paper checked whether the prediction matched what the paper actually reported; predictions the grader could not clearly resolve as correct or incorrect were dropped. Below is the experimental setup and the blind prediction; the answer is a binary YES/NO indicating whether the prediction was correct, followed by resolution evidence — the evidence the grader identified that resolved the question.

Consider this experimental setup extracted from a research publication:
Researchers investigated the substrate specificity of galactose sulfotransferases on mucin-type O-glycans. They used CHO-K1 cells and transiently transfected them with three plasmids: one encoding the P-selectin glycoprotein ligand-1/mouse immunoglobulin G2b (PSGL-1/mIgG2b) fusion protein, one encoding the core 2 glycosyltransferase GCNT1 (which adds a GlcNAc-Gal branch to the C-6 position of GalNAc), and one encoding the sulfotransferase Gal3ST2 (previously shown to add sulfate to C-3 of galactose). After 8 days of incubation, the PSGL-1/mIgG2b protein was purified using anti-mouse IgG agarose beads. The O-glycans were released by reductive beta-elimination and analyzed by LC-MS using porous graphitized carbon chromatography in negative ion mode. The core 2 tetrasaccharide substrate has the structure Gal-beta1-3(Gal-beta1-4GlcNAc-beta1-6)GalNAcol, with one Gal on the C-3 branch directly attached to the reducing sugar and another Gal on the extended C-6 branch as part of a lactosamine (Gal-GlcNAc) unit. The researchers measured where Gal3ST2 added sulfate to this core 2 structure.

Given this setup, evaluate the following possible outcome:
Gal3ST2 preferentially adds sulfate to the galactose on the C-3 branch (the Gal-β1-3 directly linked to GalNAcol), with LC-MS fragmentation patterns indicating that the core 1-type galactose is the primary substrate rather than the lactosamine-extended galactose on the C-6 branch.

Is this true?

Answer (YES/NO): NO